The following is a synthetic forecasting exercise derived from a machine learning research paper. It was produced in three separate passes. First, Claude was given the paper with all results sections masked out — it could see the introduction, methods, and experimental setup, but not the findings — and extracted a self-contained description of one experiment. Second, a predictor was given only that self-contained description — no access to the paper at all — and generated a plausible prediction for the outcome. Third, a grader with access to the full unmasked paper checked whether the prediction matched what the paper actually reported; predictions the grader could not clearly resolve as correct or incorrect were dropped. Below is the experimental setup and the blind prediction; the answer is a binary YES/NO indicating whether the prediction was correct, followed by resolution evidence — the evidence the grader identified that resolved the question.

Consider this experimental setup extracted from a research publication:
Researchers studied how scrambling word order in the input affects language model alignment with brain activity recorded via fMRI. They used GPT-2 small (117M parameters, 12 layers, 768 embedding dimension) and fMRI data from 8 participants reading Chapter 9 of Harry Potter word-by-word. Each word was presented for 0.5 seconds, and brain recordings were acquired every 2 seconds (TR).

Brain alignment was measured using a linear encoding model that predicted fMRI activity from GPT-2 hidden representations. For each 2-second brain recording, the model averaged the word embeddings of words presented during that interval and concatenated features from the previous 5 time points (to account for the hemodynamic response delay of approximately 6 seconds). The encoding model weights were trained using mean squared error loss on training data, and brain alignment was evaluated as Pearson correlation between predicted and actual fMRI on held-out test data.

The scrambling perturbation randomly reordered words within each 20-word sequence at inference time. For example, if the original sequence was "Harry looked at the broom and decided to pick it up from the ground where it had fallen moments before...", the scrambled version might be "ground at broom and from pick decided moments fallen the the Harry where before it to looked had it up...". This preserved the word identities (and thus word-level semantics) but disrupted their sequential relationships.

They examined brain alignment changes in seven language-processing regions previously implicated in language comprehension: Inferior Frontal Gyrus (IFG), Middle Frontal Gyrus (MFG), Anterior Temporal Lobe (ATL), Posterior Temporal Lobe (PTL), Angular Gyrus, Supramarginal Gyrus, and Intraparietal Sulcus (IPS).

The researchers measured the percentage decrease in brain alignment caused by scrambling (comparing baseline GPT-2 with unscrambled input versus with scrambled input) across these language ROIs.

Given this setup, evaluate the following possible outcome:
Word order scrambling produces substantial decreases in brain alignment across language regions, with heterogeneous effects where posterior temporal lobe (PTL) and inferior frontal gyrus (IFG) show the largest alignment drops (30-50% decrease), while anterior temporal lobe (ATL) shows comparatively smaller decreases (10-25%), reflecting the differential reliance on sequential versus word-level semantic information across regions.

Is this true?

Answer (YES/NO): NO